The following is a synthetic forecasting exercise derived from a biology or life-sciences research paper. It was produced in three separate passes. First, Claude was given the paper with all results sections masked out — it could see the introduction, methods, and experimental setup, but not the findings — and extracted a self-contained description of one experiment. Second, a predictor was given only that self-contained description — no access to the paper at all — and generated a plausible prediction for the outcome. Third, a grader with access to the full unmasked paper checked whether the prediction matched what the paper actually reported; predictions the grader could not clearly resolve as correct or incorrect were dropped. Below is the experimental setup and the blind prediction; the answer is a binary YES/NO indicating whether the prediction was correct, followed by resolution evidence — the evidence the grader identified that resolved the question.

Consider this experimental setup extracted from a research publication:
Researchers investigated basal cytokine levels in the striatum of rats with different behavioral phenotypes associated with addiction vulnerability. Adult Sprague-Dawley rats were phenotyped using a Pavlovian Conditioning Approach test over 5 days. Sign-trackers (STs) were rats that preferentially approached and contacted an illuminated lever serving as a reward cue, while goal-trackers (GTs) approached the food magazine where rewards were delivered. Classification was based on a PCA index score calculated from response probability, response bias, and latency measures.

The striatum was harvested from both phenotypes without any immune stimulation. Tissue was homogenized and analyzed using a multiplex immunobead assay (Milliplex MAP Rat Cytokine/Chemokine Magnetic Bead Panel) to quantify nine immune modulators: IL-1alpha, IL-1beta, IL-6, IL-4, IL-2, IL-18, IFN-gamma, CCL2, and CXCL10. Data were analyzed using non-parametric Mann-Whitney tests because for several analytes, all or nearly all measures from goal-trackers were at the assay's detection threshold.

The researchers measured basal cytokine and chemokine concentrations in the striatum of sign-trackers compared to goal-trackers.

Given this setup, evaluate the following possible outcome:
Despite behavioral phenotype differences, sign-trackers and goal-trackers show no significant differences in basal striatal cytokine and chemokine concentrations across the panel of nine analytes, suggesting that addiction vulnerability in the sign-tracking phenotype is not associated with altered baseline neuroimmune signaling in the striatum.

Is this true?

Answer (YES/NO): NO